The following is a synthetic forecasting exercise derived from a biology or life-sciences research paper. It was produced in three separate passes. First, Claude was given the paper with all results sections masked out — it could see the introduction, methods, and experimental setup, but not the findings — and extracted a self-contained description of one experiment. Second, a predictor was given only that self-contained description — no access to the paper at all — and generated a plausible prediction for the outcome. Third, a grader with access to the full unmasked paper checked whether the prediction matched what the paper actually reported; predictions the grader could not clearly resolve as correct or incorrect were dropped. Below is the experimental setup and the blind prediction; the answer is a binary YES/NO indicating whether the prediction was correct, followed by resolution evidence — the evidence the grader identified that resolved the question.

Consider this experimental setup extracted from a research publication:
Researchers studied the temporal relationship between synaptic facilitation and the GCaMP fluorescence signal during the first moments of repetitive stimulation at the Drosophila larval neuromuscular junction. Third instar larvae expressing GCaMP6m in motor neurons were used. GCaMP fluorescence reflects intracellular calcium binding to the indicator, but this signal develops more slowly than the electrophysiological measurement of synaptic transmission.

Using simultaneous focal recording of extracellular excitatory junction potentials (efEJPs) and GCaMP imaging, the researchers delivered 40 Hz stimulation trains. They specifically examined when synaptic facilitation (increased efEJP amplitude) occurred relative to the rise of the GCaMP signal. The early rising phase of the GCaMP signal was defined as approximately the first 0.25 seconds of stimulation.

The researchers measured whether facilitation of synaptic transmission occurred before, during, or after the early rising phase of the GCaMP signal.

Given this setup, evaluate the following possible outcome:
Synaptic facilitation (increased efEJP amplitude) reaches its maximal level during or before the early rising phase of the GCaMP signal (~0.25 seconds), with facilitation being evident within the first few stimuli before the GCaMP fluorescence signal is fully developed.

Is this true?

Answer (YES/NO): YES